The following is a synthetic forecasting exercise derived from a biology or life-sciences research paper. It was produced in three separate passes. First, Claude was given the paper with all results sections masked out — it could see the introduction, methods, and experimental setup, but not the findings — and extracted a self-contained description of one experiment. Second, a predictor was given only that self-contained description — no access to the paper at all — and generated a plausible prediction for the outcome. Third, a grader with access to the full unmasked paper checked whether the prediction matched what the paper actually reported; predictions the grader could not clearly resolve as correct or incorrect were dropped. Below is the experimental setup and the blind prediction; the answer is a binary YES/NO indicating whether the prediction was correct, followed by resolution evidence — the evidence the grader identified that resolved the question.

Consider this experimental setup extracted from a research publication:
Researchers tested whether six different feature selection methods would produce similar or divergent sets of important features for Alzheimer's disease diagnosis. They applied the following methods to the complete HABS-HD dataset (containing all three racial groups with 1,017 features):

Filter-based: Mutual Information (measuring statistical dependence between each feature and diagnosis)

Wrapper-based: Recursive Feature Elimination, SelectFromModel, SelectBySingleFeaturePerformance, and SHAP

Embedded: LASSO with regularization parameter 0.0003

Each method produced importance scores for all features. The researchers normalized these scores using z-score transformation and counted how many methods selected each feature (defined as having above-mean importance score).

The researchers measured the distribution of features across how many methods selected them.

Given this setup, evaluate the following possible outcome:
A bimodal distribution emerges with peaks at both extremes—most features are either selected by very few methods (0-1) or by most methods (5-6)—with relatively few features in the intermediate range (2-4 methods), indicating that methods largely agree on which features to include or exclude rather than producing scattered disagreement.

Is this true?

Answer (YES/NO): NO